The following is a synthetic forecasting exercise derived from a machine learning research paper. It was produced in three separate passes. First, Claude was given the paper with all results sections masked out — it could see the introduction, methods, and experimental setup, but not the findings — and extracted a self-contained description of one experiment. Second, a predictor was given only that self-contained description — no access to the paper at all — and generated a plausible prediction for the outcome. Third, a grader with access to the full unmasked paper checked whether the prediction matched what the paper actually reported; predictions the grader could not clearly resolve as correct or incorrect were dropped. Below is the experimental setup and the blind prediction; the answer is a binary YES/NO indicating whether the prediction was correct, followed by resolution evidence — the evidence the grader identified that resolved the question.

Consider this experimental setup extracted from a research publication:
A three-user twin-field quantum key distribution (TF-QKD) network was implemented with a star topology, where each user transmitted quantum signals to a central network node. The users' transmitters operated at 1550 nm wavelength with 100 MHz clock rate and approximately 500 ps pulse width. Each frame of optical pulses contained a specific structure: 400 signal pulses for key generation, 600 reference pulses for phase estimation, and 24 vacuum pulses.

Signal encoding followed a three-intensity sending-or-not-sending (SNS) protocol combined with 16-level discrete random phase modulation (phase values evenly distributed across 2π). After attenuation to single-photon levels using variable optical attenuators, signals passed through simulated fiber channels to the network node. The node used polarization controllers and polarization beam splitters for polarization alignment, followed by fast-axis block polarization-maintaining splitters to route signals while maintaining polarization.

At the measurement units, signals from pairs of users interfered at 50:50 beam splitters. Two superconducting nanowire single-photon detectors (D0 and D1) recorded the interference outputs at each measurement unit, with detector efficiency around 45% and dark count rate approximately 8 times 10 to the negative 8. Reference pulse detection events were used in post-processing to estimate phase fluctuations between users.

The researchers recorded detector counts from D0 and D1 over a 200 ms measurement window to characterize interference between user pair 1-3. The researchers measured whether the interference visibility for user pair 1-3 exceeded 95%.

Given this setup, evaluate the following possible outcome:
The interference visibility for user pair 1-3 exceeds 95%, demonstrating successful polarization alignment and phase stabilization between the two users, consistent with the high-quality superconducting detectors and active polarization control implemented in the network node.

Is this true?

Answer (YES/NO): YES